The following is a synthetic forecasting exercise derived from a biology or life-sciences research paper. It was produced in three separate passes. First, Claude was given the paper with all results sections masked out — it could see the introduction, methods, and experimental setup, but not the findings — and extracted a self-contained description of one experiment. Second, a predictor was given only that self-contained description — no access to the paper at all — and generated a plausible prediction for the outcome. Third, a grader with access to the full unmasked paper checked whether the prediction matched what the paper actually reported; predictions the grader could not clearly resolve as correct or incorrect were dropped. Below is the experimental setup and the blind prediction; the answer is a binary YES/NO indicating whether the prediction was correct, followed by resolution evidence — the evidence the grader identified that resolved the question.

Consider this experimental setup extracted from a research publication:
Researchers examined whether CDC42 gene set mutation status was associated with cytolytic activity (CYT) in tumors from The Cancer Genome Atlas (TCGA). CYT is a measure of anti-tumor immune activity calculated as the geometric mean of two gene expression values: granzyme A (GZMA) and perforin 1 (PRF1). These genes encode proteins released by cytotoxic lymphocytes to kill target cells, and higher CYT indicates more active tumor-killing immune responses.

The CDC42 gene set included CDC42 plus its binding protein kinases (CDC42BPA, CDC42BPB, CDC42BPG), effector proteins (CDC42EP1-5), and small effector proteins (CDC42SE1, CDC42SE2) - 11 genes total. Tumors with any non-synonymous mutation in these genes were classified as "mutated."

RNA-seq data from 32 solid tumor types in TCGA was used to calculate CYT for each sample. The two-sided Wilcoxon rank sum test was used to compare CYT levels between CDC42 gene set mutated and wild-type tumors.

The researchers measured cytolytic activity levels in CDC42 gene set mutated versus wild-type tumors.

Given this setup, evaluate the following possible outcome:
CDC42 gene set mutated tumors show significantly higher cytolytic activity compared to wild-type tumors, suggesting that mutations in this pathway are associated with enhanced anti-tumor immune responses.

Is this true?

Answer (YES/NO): YES